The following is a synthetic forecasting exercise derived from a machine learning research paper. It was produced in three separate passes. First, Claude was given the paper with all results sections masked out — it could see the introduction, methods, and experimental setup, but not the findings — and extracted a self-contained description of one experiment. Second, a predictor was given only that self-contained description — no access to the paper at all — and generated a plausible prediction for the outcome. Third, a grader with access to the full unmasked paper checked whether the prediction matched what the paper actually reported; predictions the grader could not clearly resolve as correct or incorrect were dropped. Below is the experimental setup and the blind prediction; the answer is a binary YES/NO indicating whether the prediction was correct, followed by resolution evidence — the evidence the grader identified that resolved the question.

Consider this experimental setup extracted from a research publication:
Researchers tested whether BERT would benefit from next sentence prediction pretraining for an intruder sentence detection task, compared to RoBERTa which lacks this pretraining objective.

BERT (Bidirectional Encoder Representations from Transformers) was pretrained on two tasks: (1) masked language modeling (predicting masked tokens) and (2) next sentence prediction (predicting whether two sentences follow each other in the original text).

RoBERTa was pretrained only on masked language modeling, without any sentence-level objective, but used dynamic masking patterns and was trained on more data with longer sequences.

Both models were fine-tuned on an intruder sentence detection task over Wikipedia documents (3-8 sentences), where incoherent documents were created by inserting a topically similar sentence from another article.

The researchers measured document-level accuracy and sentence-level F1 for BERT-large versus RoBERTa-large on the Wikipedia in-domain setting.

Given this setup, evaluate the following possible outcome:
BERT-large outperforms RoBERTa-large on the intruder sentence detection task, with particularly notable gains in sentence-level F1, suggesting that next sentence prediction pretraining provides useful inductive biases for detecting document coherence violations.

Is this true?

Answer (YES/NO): NO